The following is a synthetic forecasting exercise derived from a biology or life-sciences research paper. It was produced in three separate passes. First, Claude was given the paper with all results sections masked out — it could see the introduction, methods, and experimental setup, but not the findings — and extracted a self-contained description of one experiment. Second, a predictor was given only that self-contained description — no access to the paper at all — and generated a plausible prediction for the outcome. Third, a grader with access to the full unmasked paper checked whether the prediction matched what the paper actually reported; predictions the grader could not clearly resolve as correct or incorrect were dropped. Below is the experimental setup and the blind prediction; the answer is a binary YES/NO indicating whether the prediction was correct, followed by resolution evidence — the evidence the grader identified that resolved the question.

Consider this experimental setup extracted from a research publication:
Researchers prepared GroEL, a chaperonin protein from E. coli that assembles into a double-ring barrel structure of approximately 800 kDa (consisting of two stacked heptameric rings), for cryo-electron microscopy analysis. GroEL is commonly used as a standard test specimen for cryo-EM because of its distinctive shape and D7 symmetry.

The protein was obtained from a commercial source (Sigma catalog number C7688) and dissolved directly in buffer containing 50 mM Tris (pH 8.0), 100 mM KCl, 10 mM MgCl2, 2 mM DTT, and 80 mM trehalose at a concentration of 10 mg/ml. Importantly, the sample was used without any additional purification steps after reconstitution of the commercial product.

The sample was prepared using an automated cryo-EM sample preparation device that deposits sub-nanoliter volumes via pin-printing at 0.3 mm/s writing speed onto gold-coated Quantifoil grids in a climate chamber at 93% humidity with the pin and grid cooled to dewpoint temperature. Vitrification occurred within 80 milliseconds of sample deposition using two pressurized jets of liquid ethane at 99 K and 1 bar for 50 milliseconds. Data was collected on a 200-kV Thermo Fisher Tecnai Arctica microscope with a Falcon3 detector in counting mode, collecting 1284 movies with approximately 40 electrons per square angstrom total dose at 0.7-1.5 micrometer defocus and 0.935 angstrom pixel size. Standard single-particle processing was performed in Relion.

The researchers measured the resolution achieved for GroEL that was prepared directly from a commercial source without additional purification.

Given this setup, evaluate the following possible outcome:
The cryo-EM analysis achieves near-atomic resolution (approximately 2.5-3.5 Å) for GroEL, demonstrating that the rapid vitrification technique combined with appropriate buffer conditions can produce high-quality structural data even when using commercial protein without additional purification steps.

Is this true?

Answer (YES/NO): YES